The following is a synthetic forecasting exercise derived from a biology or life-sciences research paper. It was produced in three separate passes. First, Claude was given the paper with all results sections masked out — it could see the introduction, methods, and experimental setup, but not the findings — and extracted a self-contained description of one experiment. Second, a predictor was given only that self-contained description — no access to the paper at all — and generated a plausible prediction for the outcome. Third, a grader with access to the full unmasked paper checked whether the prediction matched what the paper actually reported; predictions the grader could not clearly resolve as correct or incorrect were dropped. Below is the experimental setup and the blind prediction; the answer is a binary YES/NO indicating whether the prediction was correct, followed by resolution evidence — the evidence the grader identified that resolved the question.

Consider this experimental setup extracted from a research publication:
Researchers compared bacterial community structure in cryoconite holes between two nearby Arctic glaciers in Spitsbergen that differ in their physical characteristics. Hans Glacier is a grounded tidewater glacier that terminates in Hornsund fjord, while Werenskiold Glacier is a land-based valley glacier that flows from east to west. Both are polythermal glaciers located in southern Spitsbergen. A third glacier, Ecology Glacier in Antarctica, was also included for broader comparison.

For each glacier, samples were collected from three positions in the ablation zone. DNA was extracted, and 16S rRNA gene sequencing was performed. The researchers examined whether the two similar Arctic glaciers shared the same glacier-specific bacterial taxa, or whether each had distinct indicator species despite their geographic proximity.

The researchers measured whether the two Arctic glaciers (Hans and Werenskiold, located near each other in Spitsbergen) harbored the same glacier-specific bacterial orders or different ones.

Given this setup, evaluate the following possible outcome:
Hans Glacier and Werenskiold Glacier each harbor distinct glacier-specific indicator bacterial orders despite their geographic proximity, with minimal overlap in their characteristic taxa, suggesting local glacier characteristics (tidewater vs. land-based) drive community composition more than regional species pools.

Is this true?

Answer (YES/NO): YES